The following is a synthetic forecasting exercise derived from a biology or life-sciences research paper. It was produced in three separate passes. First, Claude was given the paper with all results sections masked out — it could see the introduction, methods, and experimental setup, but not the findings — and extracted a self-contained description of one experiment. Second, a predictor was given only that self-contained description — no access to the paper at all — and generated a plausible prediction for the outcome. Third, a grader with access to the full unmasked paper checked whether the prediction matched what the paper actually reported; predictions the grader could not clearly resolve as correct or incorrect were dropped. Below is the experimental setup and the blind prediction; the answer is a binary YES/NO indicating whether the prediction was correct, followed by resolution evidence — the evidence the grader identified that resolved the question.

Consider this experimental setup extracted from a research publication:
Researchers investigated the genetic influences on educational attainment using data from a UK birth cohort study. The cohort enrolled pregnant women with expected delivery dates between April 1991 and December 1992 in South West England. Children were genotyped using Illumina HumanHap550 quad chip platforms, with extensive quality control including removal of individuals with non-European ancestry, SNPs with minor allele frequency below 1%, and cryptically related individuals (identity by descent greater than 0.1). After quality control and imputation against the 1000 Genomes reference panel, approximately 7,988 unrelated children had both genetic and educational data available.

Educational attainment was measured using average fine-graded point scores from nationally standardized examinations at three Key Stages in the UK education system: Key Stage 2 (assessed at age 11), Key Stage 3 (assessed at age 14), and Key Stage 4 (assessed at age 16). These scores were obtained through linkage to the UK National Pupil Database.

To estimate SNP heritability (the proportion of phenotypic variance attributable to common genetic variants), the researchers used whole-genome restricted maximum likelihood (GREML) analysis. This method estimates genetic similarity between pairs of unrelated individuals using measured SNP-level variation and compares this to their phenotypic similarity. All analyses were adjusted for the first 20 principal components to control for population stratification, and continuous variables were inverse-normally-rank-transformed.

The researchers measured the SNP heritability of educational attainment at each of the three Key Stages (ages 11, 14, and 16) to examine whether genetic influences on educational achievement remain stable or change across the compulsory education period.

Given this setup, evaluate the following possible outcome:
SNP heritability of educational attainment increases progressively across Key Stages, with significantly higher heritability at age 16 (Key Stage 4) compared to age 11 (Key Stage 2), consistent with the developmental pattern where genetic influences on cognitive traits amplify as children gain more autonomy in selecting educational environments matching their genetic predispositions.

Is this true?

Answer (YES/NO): NO